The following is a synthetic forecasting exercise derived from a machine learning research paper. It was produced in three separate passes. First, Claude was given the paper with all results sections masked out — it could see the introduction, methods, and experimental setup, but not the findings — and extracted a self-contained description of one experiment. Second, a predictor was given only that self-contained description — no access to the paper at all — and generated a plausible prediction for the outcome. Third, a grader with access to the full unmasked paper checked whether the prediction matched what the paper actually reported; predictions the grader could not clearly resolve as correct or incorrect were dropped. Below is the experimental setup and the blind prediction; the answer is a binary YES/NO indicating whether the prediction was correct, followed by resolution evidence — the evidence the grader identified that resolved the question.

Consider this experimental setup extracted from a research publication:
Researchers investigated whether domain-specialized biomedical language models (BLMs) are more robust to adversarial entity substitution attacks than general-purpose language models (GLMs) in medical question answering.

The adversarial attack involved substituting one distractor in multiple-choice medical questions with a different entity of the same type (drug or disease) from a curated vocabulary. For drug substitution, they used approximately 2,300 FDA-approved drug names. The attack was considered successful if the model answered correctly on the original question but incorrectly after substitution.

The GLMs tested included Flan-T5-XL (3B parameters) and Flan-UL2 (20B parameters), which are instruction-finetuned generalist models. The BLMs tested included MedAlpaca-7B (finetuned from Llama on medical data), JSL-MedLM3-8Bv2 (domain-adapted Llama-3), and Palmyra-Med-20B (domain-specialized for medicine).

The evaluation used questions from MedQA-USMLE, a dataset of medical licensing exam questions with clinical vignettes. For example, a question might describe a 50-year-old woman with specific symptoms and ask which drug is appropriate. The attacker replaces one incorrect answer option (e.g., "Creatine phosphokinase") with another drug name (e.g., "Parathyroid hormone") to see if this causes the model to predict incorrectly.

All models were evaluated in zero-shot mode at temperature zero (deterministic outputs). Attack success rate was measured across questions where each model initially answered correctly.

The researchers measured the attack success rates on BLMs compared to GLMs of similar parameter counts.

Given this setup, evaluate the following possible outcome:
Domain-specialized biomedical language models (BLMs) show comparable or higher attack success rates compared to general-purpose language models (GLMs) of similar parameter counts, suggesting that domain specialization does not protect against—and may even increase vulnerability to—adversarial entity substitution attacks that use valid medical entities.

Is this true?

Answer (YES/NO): YES